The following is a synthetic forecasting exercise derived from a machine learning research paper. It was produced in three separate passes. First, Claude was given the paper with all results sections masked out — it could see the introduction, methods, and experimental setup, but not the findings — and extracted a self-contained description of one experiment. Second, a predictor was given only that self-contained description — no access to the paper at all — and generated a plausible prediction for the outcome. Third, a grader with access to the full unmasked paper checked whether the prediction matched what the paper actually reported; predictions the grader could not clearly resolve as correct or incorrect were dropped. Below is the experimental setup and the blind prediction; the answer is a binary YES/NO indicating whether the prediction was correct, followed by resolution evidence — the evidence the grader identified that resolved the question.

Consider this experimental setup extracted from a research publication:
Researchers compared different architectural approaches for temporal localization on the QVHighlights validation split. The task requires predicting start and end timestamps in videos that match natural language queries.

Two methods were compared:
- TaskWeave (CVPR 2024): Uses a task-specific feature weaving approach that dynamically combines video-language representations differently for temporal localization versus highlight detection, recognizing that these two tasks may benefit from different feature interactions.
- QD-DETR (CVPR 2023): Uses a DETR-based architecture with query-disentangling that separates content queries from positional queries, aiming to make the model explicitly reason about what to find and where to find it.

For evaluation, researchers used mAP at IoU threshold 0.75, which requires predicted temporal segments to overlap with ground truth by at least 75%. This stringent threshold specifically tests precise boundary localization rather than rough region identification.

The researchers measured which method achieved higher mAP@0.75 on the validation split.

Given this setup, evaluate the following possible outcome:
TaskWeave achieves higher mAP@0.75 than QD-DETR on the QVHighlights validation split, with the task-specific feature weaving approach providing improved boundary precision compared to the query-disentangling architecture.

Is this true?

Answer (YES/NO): YES